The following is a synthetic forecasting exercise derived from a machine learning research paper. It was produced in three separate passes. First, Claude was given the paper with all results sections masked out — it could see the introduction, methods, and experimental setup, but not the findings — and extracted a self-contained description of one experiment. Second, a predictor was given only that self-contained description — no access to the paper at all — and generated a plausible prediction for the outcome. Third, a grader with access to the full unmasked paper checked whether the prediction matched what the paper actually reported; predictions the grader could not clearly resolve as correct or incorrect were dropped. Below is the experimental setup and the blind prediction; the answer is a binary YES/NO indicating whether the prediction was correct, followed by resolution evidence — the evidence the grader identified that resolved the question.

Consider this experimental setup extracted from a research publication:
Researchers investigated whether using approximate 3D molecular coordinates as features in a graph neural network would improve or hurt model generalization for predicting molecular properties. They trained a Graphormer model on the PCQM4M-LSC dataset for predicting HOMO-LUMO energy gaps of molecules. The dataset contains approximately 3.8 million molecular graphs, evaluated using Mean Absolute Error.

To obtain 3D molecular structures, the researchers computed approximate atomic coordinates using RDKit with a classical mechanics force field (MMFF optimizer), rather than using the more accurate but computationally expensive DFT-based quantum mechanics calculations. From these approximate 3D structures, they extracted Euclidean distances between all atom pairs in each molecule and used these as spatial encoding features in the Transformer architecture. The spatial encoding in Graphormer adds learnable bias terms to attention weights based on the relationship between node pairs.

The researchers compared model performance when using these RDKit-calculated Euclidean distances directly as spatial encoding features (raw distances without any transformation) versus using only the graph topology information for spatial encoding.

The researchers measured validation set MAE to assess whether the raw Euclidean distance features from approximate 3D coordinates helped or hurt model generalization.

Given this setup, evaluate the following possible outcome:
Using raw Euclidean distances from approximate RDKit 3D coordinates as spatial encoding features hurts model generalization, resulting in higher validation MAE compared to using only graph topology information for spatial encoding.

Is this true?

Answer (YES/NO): YES